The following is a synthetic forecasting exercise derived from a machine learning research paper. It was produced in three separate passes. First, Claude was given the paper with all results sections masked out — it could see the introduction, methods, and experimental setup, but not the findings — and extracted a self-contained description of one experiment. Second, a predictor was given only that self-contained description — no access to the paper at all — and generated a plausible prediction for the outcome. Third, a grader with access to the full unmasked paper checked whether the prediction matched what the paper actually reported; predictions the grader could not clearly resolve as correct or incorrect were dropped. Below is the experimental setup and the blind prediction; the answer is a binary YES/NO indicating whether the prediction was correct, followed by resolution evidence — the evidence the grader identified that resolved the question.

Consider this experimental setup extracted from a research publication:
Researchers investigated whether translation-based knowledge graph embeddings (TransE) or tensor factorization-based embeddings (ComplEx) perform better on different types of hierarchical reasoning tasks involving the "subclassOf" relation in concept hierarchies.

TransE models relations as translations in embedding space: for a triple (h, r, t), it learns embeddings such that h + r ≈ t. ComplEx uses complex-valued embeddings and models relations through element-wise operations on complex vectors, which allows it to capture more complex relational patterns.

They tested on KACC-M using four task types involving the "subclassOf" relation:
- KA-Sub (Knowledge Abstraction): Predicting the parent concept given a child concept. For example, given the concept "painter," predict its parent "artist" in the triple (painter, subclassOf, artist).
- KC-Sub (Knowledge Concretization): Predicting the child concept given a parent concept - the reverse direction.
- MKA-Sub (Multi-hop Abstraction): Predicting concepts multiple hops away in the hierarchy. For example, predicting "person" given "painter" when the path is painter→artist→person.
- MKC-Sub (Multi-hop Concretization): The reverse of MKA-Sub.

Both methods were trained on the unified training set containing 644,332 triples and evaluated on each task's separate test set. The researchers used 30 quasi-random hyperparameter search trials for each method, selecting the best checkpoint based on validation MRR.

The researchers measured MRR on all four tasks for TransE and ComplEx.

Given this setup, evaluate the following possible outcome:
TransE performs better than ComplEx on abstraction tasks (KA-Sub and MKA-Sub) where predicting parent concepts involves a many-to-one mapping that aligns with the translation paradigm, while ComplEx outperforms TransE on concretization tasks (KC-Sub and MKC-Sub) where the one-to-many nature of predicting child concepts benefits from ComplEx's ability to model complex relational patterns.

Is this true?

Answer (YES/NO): NO